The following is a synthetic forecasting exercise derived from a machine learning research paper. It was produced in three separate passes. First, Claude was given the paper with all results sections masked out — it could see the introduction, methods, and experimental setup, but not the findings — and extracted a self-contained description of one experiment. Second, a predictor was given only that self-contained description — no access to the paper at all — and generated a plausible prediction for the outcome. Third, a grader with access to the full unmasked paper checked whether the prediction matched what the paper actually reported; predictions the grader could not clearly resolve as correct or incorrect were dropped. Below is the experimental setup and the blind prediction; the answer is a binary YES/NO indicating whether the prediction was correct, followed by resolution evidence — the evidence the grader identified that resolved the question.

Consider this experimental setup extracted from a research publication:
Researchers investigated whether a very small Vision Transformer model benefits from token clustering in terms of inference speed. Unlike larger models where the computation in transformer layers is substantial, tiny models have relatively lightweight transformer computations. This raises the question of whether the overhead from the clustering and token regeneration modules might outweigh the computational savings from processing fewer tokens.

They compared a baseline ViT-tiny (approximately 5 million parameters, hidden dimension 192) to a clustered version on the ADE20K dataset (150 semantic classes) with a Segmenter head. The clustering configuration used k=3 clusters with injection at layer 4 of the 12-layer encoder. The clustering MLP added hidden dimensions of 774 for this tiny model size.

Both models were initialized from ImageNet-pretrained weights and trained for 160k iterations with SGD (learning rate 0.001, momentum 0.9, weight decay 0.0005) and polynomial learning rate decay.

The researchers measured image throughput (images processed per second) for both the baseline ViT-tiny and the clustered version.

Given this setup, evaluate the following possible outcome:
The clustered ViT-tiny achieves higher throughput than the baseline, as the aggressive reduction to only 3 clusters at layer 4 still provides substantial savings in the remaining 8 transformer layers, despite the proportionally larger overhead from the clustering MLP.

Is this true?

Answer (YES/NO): NO